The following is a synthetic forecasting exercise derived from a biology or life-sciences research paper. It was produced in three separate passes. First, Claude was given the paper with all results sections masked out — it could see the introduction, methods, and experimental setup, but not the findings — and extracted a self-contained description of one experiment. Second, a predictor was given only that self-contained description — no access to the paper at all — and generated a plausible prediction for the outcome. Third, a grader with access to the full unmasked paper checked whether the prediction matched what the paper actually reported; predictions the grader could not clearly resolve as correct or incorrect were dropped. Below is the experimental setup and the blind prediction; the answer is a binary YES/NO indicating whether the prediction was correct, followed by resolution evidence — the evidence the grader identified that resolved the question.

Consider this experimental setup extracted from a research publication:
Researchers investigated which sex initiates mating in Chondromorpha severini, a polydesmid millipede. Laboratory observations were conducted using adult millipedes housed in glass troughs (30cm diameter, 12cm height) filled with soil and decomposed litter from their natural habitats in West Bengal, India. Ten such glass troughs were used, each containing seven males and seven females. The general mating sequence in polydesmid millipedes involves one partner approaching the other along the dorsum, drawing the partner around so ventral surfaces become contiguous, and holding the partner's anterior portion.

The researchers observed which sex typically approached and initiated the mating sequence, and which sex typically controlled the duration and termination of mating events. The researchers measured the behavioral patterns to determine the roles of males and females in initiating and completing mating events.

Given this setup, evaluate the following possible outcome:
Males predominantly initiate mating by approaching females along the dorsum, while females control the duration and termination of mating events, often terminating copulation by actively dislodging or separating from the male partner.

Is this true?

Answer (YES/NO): NO